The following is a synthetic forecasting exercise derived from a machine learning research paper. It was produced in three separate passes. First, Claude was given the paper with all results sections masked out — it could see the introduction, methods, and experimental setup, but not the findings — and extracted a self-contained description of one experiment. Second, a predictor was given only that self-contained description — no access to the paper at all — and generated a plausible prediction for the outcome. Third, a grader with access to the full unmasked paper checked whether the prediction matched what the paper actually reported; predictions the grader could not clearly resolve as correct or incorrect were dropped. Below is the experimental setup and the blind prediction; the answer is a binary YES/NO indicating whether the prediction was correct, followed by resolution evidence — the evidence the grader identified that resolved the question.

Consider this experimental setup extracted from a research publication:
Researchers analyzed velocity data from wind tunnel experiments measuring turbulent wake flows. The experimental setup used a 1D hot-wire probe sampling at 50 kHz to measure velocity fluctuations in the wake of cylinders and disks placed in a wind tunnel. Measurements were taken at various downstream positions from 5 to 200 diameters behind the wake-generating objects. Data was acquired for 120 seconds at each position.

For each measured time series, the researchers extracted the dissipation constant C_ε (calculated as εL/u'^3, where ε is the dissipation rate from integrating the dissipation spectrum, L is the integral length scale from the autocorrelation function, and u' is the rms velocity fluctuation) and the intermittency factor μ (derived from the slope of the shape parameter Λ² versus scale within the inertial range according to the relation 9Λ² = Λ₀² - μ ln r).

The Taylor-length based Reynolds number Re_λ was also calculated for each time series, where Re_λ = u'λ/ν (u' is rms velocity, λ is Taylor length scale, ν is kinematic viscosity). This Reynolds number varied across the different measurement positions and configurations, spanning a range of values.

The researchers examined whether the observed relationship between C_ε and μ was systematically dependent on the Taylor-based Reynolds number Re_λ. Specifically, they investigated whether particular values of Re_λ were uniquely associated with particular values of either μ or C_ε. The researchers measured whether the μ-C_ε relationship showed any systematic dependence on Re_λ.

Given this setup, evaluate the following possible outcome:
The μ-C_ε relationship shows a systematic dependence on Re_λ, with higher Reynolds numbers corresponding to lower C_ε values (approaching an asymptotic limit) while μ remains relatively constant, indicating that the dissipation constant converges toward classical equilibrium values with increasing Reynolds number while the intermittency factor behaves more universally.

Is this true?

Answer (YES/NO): NO